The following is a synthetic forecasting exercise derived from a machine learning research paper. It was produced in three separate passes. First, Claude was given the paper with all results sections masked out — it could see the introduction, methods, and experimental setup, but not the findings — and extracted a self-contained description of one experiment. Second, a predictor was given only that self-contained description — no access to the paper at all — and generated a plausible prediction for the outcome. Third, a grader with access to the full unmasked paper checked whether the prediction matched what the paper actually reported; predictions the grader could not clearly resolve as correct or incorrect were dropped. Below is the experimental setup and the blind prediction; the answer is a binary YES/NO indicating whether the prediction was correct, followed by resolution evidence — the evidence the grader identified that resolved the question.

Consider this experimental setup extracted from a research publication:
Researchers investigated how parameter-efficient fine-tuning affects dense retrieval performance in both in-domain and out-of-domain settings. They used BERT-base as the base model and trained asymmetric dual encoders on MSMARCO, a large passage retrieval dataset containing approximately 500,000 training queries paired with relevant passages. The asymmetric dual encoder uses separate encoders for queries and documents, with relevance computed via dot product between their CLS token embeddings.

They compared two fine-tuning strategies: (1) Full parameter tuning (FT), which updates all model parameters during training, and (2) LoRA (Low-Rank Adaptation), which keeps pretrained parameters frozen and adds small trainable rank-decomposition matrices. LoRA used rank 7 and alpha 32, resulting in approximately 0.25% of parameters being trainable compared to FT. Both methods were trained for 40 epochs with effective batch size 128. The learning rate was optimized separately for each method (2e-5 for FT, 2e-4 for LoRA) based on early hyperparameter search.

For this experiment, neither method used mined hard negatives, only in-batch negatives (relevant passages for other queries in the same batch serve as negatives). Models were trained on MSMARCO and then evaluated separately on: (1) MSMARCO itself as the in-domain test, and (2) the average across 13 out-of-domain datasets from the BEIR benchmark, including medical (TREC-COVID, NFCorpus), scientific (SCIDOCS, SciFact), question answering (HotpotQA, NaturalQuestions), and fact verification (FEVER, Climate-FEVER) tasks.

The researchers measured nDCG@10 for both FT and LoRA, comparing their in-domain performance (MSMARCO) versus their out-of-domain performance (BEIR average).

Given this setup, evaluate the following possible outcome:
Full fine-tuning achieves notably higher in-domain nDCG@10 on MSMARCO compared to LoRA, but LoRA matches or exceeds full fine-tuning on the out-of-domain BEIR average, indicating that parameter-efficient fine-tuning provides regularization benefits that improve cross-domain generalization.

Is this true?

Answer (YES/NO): YES